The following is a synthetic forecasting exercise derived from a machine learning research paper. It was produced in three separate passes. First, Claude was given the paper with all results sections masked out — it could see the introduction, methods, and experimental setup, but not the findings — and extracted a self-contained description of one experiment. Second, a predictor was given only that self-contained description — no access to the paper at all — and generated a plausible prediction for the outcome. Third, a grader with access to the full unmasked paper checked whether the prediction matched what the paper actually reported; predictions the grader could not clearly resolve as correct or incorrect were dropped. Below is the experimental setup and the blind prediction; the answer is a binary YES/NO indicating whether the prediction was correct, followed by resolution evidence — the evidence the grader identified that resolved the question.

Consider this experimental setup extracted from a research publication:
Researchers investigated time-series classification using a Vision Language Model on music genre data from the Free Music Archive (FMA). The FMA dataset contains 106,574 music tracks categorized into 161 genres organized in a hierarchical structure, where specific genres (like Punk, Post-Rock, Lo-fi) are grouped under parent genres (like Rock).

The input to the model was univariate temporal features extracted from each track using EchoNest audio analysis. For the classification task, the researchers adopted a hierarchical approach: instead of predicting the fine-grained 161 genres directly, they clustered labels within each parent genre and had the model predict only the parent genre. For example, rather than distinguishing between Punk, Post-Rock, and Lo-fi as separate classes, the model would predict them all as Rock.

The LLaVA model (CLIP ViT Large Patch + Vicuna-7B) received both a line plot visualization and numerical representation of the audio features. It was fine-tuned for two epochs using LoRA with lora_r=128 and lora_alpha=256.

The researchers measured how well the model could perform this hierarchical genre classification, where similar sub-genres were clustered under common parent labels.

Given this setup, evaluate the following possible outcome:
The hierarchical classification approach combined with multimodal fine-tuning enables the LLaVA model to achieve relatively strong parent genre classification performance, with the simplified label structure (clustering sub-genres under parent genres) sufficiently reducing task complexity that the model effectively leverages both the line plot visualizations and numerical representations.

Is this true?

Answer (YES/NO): NO